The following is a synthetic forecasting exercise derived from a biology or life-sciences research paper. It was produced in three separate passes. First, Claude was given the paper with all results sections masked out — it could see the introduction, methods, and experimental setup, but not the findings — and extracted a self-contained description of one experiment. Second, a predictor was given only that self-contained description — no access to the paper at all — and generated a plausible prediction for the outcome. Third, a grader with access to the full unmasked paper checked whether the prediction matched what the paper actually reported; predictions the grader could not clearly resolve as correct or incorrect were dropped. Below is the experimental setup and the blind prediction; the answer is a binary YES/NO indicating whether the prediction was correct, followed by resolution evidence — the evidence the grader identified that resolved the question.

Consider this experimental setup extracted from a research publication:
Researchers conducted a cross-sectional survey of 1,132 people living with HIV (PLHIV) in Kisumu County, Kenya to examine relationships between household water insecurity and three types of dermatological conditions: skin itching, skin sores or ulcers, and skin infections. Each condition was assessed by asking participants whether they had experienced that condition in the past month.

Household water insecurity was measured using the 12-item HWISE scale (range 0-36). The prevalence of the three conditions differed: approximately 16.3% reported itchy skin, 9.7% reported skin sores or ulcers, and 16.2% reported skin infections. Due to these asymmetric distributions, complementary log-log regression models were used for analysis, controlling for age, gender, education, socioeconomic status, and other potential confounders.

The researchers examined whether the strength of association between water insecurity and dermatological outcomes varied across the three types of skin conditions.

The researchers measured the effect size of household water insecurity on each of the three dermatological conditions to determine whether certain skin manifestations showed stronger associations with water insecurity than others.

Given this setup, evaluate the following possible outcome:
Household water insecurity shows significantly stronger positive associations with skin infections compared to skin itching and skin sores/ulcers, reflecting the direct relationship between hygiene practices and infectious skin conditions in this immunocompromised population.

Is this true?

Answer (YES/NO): NO